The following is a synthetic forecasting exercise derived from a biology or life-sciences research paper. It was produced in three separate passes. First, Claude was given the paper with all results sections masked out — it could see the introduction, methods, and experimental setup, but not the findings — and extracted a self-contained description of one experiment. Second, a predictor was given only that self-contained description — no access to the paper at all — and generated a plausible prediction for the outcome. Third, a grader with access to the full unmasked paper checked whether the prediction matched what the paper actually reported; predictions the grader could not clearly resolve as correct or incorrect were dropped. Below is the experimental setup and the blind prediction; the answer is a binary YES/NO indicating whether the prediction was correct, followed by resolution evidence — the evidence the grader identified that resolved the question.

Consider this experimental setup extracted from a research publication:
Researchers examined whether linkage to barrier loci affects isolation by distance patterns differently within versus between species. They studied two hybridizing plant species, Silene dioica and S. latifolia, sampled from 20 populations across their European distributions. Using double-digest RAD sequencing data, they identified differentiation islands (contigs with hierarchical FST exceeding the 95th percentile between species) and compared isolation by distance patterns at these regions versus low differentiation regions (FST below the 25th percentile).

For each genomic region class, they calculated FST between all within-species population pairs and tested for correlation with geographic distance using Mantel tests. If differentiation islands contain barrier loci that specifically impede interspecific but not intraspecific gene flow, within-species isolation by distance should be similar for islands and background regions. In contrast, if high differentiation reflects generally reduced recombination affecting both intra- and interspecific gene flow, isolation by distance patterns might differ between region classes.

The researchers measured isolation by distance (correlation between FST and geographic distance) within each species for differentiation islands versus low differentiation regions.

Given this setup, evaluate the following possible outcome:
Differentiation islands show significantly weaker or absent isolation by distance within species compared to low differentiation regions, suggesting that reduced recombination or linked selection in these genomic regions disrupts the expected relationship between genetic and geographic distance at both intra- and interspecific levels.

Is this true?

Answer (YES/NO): NO